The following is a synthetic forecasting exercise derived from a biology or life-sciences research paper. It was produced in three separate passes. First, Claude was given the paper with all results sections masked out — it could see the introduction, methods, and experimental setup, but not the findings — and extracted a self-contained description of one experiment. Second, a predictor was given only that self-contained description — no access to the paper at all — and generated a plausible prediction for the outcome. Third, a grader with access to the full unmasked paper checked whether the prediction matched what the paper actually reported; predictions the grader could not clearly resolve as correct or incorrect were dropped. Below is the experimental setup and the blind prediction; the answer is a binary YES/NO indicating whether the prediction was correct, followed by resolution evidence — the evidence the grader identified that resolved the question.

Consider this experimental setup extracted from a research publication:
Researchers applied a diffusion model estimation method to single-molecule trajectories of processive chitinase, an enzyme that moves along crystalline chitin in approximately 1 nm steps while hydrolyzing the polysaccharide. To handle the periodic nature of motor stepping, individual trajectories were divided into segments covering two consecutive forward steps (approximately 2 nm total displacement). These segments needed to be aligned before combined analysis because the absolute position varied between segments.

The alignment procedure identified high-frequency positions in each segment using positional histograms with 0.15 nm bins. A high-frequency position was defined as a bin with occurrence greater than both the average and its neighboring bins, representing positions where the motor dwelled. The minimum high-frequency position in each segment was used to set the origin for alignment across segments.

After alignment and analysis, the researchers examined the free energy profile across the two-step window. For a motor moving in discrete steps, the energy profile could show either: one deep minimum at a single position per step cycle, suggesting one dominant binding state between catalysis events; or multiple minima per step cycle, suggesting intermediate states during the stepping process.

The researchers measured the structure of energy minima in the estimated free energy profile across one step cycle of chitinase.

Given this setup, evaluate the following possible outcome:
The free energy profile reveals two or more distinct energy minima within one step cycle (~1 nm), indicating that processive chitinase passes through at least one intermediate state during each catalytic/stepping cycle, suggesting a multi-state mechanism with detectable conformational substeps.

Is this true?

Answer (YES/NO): YES